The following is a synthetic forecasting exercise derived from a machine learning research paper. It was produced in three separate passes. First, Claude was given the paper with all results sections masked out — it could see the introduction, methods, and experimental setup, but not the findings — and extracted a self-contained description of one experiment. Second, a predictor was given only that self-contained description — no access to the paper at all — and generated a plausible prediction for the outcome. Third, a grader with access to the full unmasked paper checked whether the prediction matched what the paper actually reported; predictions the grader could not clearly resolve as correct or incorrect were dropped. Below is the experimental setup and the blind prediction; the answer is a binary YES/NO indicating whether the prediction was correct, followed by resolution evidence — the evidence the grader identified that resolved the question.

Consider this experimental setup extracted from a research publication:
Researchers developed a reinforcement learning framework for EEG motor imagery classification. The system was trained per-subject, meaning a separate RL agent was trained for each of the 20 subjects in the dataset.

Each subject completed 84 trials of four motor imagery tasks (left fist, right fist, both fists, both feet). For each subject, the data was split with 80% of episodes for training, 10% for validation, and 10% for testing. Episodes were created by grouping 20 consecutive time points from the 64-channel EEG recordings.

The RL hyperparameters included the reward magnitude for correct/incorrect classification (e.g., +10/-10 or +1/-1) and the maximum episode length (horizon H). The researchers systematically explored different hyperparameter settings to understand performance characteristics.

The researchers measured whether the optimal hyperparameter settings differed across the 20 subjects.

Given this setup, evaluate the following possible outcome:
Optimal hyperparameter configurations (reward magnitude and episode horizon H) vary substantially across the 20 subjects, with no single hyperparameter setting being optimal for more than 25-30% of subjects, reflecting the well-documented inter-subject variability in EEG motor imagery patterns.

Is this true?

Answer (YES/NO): NO